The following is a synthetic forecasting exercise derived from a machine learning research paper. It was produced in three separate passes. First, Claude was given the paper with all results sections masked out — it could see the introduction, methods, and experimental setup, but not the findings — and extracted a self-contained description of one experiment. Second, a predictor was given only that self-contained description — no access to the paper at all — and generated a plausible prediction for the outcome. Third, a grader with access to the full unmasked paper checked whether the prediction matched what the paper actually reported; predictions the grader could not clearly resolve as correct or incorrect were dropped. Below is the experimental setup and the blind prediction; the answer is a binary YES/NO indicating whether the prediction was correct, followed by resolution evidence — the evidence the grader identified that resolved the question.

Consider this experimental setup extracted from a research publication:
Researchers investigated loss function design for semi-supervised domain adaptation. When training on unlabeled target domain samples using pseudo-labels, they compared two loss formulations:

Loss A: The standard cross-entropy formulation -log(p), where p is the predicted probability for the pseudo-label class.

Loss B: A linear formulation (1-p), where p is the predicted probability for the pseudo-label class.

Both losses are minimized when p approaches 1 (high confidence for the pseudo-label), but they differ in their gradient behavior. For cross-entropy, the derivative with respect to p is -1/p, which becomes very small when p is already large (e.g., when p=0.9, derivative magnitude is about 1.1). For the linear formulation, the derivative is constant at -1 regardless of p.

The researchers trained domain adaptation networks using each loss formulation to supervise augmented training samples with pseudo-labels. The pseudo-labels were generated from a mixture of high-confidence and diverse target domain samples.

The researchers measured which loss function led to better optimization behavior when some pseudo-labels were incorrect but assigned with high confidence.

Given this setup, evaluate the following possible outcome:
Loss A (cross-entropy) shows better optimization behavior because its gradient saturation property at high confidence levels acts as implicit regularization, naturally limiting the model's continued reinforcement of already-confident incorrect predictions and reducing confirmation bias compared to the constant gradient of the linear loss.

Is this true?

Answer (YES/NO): NO